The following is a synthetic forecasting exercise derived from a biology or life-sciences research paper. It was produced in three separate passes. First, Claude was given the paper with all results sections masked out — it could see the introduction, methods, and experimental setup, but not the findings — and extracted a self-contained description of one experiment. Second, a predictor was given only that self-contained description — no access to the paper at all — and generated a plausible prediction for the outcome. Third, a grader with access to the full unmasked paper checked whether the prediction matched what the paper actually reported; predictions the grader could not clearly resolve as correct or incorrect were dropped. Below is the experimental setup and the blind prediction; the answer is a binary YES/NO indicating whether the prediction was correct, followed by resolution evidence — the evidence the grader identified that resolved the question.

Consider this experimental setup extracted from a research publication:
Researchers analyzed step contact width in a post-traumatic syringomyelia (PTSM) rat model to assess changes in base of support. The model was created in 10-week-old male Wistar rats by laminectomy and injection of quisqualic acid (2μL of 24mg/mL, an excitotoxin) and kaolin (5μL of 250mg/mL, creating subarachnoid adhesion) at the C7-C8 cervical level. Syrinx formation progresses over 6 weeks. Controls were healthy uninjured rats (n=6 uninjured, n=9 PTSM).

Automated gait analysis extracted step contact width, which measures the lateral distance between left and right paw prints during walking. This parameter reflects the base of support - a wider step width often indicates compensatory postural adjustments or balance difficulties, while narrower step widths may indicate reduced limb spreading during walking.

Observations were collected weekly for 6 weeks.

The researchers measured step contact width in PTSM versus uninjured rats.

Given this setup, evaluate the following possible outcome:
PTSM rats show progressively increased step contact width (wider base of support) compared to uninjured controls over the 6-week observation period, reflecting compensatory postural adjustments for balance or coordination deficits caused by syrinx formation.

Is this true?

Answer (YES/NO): NO